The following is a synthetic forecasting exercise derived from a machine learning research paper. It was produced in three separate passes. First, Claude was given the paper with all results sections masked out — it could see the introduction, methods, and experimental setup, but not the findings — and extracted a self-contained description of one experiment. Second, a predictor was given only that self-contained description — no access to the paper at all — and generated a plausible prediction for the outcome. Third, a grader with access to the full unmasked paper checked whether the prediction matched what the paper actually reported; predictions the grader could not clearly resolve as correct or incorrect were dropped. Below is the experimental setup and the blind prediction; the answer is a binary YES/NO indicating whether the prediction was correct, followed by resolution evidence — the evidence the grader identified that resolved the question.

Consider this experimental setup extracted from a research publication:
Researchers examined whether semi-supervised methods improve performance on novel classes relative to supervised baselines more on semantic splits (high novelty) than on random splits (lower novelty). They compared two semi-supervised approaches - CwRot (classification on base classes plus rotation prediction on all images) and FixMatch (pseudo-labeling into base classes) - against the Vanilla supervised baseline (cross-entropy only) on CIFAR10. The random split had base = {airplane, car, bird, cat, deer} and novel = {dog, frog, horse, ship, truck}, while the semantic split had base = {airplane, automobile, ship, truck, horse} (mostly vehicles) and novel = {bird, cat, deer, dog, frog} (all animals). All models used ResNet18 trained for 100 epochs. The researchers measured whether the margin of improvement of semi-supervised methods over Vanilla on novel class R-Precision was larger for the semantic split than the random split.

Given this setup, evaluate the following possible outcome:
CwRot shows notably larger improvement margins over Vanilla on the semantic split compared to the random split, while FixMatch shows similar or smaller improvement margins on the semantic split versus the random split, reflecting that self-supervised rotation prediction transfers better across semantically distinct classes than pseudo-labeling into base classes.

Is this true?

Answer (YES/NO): NO